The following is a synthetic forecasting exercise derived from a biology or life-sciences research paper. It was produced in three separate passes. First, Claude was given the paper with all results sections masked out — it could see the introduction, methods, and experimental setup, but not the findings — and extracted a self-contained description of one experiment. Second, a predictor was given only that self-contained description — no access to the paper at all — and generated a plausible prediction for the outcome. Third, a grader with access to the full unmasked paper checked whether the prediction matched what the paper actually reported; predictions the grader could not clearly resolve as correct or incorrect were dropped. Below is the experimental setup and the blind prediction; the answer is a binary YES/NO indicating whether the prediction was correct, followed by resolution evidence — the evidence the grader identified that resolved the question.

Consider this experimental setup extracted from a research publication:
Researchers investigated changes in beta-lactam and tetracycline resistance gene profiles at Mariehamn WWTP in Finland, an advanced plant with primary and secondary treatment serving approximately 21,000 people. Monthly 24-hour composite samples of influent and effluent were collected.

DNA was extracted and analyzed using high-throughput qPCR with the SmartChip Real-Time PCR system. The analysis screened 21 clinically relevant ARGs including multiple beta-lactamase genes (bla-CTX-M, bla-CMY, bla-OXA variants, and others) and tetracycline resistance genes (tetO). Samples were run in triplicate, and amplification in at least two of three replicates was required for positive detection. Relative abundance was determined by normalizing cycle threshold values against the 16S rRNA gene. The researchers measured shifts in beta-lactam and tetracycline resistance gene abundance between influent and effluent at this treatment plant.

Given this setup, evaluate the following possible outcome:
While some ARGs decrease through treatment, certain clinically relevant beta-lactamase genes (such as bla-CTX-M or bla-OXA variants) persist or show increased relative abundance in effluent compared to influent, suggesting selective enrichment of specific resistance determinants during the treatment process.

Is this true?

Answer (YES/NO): YES